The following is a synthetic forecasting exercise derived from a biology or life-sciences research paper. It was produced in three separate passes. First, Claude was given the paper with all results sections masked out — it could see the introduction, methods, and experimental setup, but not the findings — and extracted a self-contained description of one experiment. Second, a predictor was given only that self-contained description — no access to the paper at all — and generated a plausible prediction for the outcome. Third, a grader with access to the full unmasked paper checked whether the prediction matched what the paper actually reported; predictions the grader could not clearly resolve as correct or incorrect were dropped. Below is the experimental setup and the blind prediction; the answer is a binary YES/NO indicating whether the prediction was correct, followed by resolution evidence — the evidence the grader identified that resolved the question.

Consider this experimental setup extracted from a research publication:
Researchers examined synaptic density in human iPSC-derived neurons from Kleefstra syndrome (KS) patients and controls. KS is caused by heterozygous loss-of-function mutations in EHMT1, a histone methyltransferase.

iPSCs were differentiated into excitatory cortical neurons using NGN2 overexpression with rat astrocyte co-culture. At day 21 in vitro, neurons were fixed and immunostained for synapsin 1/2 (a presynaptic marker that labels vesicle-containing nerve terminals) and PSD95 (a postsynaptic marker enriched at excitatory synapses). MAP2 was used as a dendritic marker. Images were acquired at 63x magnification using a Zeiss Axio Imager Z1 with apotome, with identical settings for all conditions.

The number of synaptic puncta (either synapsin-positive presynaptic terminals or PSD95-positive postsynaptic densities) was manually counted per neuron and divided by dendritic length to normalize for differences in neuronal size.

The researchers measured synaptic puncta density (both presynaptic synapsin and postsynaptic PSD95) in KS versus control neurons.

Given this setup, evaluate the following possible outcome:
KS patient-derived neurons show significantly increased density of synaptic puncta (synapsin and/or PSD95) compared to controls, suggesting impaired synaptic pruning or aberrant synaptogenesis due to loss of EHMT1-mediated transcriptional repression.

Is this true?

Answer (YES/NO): NO